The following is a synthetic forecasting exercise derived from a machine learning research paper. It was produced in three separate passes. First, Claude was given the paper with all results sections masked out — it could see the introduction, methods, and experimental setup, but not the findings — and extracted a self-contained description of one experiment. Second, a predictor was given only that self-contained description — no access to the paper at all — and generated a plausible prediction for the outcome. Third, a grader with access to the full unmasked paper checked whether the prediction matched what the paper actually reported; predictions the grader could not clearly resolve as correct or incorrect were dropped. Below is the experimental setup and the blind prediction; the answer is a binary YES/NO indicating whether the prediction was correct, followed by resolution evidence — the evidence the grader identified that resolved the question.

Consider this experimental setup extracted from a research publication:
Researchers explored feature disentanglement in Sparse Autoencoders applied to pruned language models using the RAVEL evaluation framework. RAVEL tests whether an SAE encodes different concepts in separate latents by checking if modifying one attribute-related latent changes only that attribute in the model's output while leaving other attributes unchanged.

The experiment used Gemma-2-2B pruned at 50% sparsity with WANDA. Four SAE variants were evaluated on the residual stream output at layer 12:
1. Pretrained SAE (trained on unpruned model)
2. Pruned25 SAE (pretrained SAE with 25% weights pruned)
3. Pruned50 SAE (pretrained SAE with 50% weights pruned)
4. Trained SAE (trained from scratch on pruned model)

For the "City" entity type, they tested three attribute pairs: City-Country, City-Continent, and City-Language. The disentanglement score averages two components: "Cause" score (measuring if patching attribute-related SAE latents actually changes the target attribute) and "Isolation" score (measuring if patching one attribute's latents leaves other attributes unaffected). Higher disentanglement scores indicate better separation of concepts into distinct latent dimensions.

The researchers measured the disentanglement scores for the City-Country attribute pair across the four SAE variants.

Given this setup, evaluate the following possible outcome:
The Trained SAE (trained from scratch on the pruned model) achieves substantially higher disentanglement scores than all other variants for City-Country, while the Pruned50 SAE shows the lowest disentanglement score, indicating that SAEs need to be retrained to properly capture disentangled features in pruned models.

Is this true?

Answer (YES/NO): NO